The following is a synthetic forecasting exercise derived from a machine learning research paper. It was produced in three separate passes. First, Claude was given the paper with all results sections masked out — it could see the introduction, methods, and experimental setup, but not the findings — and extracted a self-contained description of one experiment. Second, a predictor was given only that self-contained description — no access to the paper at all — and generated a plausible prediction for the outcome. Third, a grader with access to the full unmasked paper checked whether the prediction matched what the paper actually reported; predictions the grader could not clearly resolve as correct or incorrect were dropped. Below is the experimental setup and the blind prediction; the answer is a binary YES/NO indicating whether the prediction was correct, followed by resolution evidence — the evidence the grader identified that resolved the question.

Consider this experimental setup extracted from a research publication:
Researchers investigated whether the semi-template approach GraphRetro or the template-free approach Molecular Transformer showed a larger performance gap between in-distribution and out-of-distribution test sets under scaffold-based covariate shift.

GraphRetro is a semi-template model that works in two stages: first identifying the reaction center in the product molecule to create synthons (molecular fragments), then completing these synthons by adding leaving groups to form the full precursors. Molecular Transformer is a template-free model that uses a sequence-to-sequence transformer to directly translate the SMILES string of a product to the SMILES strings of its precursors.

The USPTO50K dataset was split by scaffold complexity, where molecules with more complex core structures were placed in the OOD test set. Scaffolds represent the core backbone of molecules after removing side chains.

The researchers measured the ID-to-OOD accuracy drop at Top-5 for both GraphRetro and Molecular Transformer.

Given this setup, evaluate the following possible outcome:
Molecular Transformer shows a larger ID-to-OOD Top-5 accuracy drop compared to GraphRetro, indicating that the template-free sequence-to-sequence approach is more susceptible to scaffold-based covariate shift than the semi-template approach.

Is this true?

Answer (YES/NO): YES